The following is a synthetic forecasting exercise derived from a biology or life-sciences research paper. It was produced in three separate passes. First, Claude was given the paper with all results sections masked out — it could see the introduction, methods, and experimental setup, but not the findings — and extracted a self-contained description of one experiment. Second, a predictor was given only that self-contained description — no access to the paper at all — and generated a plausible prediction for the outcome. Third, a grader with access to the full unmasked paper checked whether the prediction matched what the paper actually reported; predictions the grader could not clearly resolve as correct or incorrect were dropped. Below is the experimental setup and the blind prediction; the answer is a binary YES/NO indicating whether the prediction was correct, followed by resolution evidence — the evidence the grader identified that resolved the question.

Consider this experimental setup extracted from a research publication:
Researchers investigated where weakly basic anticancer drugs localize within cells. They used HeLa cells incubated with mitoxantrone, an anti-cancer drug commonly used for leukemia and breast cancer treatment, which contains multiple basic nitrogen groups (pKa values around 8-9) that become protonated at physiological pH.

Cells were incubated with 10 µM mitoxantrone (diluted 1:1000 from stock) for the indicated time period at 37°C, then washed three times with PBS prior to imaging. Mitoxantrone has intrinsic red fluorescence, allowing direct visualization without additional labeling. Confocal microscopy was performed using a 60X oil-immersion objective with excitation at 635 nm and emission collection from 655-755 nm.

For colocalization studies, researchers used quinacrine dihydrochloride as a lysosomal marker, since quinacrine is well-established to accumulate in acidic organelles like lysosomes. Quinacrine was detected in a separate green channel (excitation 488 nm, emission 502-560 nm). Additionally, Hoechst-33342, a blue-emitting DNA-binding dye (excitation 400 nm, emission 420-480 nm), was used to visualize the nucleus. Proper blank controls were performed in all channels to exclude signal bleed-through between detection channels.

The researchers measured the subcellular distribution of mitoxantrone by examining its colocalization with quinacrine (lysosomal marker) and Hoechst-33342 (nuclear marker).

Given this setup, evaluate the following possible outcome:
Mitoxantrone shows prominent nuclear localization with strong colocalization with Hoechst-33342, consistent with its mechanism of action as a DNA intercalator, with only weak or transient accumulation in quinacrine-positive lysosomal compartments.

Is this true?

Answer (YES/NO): NO